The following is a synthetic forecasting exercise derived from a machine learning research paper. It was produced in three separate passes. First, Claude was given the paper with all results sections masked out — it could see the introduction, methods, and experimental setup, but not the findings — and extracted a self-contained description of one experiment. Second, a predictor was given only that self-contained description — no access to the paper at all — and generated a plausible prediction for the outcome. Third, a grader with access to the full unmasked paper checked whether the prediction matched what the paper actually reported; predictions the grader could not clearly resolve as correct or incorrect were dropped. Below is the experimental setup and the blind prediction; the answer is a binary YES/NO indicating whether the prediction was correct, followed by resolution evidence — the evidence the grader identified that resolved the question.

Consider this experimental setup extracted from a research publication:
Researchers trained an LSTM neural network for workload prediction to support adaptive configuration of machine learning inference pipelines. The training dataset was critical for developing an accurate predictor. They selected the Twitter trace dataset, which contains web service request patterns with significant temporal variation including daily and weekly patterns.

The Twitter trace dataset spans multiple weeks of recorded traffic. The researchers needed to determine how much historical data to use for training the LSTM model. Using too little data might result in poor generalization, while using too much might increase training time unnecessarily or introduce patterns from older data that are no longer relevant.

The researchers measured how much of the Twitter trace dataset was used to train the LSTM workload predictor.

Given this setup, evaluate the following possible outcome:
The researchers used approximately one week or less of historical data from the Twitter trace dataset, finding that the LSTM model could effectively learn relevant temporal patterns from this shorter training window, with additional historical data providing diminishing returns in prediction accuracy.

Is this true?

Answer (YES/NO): NO